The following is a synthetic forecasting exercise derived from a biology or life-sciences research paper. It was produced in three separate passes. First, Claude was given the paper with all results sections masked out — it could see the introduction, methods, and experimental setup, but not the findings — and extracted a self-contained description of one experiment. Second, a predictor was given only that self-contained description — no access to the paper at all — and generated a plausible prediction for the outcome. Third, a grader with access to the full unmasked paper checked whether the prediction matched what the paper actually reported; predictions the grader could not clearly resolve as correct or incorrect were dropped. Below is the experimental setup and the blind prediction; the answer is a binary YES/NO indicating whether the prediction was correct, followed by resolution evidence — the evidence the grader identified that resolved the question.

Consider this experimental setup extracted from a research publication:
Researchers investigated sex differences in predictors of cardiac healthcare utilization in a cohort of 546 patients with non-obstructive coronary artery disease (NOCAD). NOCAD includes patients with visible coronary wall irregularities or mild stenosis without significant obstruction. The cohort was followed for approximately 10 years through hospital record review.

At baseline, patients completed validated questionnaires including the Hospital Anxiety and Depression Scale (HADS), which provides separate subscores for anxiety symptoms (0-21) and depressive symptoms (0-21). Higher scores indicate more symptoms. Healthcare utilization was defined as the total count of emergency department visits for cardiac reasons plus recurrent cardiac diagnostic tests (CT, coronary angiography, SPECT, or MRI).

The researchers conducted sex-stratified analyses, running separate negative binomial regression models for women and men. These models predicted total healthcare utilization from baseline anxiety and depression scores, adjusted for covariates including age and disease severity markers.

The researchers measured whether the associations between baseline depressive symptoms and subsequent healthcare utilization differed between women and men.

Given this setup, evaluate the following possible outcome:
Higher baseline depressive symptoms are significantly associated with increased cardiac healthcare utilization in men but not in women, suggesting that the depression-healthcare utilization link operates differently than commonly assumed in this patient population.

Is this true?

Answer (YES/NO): NO